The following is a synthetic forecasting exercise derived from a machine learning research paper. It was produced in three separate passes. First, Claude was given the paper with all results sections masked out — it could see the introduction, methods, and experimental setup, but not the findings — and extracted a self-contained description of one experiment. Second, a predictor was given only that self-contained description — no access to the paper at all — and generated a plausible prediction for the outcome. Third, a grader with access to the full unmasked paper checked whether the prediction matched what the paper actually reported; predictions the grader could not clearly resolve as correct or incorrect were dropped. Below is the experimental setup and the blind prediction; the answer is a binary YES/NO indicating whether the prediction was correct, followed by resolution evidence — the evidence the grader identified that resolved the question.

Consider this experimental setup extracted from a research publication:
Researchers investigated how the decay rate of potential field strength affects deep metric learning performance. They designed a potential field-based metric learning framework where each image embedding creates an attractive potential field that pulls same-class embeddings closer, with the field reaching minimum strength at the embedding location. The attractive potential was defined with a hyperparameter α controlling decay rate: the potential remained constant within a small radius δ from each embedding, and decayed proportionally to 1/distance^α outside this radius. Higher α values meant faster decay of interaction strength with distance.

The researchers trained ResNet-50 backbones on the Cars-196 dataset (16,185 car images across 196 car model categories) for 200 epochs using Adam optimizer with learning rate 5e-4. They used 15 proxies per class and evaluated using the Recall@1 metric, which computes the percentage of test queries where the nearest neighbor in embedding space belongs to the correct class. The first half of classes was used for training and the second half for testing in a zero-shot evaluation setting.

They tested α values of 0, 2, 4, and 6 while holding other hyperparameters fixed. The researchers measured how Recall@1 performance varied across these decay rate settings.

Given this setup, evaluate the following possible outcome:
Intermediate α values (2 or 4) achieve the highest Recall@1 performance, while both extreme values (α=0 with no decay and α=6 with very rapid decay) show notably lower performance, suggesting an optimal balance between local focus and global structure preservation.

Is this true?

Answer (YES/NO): NO